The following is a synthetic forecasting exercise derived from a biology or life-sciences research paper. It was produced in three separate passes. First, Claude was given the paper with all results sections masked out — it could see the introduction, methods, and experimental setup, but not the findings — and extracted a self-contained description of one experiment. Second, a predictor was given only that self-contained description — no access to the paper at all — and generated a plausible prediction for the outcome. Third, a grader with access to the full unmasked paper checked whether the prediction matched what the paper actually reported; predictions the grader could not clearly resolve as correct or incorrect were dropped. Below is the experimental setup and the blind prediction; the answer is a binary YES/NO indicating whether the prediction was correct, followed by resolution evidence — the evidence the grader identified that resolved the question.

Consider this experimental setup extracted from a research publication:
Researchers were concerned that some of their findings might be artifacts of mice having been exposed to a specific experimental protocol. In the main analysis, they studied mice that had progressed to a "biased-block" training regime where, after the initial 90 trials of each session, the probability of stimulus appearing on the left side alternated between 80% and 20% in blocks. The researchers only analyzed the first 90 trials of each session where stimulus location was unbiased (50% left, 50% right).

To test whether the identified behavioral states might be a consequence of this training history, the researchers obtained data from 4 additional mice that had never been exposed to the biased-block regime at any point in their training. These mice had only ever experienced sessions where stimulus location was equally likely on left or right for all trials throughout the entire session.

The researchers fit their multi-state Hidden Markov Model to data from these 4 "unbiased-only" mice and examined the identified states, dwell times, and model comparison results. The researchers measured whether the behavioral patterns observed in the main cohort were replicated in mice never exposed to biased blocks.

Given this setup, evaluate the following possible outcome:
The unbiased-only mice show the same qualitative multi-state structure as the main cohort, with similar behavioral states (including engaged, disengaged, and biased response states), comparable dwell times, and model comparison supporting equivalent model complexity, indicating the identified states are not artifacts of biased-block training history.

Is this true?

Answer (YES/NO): YES